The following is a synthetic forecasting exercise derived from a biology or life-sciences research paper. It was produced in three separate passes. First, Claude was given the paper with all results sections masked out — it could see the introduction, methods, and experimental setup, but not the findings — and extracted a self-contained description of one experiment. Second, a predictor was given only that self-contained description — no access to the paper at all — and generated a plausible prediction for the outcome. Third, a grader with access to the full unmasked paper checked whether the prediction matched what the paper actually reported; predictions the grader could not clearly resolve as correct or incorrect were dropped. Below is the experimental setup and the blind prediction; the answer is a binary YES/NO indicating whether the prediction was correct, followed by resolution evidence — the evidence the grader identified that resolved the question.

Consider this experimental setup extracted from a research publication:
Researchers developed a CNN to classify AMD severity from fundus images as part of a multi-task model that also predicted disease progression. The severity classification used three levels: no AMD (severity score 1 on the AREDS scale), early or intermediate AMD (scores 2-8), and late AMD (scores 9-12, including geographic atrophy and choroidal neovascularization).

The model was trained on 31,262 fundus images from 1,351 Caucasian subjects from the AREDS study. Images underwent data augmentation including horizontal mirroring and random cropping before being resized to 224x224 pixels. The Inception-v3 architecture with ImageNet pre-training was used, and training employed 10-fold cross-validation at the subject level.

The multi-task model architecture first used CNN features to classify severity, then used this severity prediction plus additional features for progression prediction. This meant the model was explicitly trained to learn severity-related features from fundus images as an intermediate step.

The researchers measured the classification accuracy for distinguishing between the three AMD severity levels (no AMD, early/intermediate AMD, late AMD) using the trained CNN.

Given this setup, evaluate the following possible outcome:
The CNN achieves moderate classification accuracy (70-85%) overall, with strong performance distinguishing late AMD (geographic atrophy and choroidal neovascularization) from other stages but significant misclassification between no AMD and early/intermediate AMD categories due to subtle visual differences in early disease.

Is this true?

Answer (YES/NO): NO